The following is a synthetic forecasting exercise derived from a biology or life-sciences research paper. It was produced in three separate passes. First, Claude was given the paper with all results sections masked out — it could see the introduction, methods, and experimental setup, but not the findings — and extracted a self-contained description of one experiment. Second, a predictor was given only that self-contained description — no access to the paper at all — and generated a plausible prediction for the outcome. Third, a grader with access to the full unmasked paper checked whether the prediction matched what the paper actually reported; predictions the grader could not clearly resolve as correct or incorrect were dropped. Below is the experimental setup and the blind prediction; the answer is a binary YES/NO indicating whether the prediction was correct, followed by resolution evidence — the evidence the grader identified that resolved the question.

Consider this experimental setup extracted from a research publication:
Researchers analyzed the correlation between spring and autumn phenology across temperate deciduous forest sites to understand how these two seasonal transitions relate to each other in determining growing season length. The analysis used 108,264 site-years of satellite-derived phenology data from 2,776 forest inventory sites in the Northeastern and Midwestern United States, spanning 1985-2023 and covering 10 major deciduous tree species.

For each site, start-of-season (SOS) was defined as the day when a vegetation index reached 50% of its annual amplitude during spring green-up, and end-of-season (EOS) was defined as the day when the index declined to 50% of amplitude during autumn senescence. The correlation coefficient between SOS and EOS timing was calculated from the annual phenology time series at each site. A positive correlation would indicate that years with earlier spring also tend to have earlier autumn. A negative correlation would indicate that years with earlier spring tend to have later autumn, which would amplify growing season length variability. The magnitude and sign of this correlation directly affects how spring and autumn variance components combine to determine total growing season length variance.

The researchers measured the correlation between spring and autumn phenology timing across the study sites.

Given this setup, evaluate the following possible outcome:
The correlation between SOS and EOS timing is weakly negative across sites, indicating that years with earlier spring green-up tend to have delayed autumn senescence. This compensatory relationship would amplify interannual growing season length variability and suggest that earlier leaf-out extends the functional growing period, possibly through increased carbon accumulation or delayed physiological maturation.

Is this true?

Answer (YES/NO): NO